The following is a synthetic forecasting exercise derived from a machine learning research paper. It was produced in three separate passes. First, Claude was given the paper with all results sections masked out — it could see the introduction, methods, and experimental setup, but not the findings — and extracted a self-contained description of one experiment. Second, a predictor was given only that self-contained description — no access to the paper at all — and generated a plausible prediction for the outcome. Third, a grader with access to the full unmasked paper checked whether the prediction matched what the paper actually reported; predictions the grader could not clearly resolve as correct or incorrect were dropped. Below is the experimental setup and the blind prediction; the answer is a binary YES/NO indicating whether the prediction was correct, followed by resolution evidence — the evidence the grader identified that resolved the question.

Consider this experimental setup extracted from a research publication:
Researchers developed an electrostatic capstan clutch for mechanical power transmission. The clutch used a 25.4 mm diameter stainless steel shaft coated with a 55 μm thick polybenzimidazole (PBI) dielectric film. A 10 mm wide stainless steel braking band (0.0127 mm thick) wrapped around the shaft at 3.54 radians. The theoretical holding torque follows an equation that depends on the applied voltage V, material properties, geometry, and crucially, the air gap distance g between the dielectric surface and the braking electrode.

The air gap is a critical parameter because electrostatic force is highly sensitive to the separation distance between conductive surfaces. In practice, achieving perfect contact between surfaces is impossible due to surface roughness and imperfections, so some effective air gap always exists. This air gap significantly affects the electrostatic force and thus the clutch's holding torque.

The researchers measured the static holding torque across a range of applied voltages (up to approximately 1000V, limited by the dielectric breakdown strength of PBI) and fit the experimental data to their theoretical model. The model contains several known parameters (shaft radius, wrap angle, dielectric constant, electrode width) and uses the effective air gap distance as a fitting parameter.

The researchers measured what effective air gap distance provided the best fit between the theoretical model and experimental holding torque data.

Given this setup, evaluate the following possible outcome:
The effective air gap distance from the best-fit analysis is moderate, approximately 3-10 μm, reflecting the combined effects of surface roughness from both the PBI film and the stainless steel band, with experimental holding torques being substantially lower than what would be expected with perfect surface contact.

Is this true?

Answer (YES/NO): NO